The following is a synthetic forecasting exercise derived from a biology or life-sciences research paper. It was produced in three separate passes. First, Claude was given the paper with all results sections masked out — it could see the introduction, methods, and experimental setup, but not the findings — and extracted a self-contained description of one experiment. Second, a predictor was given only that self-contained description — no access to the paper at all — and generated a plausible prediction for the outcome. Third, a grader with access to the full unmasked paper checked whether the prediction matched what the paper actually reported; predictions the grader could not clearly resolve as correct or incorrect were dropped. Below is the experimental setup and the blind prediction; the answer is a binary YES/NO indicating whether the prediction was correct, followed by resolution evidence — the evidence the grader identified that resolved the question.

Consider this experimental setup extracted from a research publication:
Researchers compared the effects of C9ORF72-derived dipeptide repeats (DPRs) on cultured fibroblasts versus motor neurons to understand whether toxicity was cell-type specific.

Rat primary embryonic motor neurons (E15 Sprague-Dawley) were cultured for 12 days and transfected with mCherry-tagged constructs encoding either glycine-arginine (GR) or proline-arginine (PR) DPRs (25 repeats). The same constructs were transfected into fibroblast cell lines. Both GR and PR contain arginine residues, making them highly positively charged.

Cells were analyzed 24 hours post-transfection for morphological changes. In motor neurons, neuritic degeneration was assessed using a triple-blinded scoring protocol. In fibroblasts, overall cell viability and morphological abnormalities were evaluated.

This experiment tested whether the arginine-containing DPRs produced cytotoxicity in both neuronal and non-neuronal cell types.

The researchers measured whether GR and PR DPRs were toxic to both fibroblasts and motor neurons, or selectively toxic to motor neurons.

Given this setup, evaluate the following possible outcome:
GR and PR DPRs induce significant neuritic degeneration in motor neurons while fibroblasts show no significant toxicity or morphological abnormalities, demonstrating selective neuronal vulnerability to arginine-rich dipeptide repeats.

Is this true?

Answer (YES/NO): NO